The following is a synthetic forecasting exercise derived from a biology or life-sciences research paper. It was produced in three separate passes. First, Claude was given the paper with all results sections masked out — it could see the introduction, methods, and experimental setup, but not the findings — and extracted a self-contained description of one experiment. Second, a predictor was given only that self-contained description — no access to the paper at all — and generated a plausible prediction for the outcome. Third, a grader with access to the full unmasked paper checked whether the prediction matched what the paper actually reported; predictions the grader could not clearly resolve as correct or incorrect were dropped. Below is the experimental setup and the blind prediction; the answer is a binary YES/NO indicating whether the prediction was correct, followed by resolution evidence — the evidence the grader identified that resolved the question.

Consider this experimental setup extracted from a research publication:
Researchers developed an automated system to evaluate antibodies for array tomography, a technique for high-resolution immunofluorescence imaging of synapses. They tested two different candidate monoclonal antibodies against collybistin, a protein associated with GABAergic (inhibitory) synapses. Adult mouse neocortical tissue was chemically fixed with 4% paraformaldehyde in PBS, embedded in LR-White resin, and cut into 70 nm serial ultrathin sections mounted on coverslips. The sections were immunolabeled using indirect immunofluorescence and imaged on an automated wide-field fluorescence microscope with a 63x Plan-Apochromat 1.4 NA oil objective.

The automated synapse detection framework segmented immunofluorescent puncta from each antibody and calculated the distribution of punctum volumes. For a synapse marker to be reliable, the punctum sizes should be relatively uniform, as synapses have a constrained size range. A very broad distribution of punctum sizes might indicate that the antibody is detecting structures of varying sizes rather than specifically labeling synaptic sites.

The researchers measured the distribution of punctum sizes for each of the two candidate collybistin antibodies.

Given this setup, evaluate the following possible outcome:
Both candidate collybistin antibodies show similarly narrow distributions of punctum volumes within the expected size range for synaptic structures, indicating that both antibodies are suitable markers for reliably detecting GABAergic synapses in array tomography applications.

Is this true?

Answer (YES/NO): NO